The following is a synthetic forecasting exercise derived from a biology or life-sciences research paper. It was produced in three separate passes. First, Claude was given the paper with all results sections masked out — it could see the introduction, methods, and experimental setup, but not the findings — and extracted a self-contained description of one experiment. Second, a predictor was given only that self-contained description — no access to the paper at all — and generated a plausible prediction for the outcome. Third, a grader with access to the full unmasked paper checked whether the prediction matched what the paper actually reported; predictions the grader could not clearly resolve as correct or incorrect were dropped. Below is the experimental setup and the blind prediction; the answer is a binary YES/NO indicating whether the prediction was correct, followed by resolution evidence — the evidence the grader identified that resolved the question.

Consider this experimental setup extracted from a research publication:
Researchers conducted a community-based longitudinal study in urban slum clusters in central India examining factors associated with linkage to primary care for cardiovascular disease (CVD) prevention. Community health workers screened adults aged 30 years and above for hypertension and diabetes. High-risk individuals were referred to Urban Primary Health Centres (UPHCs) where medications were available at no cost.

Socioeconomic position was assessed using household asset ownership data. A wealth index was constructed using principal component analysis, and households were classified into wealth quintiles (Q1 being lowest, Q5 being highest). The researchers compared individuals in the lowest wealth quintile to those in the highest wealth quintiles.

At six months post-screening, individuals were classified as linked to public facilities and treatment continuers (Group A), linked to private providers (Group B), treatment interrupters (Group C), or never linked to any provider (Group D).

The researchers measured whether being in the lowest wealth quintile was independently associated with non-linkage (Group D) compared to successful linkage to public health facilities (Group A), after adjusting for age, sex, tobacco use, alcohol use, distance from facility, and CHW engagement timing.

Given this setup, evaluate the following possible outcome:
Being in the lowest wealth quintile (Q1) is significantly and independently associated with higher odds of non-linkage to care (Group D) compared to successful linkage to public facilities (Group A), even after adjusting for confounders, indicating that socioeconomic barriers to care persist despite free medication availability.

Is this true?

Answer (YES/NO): YES